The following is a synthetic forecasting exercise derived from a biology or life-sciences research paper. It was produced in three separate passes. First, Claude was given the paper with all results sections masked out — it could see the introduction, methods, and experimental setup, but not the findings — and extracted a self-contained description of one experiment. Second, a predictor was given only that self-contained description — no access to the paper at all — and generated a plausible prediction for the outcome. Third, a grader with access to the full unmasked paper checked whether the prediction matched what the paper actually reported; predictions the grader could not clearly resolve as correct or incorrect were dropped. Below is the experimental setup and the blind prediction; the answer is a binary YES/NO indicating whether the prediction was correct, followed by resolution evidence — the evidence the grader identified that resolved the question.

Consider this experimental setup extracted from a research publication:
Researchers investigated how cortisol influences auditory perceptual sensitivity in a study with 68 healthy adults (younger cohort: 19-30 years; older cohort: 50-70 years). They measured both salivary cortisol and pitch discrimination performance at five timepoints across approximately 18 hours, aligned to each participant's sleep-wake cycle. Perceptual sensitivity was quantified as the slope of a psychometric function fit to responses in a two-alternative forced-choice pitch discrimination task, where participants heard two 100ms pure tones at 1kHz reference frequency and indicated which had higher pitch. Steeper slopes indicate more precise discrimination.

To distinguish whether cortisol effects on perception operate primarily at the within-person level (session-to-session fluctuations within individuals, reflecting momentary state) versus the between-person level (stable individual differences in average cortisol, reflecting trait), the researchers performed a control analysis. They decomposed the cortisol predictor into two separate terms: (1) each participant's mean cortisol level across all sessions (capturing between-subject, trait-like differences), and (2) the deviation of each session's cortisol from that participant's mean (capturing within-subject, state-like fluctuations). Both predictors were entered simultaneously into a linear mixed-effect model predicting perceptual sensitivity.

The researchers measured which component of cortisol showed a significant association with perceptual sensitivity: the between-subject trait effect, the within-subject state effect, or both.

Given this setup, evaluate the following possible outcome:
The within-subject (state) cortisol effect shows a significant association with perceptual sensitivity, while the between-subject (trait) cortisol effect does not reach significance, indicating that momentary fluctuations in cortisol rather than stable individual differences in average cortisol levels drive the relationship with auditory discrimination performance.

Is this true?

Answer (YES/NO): YES